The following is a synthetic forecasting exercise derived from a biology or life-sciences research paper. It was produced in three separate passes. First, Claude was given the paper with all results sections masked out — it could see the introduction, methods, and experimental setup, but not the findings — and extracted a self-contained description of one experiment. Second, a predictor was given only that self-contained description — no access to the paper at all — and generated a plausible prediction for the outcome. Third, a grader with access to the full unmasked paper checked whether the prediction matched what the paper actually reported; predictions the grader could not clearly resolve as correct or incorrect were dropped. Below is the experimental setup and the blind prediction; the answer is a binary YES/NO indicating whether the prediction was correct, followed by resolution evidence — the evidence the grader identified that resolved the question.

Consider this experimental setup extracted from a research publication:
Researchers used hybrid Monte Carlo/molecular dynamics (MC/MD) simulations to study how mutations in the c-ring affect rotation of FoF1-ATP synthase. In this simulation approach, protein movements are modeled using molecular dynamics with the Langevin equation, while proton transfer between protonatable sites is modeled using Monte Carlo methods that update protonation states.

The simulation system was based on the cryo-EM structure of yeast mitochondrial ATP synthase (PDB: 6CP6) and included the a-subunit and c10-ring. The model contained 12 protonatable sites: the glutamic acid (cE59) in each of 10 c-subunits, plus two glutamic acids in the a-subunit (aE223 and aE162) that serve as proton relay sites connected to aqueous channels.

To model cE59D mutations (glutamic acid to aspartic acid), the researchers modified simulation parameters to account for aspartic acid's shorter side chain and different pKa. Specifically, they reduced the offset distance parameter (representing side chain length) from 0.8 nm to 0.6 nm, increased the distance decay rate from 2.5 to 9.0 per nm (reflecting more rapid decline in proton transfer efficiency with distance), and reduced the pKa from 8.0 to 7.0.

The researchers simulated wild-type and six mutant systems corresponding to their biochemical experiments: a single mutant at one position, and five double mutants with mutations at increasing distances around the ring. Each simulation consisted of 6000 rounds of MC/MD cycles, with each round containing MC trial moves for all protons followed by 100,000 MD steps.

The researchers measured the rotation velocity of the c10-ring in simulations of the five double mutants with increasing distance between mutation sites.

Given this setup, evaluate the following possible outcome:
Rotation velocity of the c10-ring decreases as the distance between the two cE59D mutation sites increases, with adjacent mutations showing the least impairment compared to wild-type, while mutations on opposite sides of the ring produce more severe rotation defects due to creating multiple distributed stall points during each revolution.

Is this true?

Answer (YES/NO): YES